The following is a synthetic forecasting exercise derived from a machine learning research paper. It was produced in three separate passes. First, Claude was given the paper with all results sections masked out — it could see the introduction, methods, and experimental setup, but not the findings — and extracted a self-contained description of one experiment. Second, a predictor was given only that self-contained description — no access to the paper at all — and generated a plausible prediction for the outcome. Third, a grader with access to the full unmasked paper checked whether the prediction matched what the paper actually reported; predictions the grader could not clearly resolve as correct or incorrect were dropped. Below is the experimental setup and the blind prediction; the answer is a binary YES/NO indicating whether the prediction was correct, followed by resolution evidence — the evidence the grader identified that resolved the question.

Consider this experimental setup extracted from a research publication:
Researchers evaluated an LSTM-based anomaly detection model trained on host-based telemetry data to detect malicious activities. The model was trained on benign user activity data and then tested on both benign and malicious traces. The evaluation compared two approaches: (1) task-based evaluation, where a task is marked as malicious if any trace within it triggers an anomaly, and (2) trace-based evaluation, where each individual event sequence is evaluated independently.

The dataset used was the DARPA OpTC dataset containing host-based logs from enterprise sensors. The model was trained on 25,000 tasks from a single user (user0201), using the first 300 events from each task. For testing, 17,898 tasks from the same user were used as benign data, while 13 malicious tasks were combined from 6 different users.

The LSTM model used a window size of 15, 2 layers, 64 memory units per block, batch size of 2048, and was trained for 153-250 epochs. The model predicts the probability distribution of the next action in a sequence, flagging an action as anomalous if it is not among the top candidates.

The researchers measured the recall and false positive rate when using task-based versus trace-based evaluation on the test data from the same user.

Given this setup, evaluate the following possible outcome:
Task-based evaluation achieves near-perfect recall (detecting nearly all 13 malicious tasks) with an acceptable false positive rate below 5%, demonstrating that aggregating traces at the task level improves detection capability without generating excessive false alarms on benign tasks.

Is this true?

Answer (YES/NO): NO